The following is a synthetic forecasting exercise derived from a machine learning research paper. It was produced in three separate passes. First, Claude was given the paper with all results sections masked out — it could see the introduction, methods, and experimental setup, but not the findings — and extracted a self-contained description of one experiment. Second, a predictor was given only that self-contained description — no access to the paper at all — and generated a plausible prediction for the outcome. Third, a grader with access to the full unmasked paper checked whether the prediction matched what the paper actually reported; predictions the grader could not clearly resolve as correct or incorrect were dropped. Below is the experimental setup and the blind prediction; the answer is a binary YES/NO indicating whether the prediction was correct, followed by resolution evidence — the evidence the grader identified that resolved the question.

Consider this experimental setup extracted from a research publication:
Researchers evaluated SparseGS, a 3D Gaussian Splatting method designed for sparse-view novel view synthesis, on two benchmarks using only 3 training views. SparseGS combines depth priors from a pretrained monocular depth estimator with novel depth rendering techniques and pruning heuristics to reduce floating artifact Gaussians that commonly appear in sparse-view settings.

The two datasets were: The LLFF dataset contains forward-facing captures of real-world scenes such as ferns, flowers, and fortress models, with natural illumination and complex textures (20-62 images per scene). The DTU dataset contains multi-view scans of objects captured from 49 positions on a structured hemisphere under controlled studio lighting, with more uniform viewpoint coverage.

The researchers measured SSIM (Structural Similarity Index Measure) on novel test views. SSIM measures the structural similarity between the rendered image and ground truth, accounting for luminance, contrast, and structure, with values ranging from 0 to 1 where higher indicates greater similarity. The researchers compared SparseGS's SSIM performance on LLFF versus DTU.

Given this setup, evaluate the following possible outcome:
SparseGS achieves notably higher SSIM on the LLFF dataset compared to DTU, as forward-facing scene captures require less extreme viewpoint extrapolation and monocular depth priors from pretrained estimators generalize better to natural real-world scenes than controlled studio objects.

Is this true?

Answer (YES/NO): NO